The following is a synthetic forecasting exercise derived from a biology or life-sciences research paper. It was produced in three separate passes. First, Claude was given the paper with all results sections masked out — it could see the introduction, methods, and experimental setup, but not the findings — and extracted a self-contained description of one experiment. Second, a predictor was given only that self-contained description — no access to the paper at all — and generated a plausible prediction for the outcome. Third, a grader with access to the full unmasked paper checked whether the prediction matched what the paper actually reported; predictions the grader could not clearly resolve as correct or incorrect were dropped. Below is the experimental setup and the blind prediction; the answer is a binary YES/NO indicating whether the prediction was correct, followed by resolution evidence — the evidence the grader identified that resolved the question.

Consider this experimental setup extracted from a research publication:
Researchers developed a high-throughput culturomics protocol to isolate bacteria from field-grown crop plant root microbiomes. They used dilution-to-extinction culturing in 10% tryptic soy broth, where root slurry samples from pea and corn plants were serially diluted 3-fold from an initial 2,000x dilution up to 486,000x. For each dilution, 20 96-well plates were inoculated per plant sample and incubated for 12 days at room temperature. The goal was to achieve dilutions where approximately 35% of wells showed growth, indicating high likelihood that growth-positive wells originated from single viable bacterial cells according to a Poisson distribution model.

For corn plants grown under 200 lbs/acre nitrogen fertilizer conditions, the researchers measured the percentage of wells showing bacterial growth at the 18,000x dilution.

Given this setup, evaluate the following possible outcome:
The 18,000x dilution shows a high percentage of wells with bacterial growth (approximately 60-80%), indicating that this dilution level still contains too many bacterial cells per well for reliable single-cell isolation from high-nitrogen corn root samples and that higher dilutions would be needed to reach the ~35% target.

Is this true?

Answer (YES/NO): NO